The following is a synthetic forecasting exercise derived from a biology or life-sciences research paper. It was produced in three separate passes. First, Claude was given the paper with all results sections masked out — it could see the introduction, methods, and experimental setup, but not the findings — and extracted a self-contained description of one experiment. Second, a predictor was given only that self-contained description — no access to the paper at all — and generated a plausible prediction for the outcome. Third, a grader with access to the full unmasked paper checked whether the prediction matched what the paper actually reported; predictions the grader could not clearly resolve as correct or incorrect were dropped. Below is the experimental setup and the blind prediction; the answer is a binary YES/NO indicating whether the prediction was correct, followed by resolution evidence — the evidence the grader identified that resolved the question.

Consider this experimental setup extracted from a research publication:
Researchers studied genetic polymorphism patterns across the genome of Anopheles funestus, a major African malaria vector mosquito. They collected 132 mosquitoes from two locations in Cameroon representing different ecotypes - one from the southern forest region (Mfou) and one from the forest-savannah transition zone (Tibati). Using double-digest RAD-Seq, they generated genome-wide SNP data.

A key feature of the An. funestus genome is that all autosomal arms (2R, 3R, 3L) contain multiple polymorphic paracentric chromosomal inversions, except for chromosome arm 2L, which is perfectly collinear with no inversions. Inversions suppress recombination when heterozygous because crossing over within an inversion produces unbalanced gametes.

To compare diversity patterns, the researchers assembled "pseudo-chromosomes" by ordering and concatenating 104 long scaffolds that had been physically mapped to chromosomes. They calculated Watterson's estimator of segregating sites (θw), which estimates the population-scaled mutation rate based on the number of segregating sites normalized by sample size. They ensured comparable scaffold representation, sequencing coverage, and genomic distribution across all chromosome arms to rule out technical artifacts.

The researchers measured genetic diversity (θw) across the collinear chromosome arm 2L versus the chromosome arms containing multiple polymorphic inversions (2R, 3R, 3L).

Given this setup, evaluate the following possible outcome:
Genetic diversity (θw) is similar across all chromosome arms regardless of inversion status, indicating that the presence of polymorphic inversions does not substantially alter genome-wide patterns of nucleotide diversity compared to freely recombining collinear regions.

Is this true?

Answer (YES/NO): NO